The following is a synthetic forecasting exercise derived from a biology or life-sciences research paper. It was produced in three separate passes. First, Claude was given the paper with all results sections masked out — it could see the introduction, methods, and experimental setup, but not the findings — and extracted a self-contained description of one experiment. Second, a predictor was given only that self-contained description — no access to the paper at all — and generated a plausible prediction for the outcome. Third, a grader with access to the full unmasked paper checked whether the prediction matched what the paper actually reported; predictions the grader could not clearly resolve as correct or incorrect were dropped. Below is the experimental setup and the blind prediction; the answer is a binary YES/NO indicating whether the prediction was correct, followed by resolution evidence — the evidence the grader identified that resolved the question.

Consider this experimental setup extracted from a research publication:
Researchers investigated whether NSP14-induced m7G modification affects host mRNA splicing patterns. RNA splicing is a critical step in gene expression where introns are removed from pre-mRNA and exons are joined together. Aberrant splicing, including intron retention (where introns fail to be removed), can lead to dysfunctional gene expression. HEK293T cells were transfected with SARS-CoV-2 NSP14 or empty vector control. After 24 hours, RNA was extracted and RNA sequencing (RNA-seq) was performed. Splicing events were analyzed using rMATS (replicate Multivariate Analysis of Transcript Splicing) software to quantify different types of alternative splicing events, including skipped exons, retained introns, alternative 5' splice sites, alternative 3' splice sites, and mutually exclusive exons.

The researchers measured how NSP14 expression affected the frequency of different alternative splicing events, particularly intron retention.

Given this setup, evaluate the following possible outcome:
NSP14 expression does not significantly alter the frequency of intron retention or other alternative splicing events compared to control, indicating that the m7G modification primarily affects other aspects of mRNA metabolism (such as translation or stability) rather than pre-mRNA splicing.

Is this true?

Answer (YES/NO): NO